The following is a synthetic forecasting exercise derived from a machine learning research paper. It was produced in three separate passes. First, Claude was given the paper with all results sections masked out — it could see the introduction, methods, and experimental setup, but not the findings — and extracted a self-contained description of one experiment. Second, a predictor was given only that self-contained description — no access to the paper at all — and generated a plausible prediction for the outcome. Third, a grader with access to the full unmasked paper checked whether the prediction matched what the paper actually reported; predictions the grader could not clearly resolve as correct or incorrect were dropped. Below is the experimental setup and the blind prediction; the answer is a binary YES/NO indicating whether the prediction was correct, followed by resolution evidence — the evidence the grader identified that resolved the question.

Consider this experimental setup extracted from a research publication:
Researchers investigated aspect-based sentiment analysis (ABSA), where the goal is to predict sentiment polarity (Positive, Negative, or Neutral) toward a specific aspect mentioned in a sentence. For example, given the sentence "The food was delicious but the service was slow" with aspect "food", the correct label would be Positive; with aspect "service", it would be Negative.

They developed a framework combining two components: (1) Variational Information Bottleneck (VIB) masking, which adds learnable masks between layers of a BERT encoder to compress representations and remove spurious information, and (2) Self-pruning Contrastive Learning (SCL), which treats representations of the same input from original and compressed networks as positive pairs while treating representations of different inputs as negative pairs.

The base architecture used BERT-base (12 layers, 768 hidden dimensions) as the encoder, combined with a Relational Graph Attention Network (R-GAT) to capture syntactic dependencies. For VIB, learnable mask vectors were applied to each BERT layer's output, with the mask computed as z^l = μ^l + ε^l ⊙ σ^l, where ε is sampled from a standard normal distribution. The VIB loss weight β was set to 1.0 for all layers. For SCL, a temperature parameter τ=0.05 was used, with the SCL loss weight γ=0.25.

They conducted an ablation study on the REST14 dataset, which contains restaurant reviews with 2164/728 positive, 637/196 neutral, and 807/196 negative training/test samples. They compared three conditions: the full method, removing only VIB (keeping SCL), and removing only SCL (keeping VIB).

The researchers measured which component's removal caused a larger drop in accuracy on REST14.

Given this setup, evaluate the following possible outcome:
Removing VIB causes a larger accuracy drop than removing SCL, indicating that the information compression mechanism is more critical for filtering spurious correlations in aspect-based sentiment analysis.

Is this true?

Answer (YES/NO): YES